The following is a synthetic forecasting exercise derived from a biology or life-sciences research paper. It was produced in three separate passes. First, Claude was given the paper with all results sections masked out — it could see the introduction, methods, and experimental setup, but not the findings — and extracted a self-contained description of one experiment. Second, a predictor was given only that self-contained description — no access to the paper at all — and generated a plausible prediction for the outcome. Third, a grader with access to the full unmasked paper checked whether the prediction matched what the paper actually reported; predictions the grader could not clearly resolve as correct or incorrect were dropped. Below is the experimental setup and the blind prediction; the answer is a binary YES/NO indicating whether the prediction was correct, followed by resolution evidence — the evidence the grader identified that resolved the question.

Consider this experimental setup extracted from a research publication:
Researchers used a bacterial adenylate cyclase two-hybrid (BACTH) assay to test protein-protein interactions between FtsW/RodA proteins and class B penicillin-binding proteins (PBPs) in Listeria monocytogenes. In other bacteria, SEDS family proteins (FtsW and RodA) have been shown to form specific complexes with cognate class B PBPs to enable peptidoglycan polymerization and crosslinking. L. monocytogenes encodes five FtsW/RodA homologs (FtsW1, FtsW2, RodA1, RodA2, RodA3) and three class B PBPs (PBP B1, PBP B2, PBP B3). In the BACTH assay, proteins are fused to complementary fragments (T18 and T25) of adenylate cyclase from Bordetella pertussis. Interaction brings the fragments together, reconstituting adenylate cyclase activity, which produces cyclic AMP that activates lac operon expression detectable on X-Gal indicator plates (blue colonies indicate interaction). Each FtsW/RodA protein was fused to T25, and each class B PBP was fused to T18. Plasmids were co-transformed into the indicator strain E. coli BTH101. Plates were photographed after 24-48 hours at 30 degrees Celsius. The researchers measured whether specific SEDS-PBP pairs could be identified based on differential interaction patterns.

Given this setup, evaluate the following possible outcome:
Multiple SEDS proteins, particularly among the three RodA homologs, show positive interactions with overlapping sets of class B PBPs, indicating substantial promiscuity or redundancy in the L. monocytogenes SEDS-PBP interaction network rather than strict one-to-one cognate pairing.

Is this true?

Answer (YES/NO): YES